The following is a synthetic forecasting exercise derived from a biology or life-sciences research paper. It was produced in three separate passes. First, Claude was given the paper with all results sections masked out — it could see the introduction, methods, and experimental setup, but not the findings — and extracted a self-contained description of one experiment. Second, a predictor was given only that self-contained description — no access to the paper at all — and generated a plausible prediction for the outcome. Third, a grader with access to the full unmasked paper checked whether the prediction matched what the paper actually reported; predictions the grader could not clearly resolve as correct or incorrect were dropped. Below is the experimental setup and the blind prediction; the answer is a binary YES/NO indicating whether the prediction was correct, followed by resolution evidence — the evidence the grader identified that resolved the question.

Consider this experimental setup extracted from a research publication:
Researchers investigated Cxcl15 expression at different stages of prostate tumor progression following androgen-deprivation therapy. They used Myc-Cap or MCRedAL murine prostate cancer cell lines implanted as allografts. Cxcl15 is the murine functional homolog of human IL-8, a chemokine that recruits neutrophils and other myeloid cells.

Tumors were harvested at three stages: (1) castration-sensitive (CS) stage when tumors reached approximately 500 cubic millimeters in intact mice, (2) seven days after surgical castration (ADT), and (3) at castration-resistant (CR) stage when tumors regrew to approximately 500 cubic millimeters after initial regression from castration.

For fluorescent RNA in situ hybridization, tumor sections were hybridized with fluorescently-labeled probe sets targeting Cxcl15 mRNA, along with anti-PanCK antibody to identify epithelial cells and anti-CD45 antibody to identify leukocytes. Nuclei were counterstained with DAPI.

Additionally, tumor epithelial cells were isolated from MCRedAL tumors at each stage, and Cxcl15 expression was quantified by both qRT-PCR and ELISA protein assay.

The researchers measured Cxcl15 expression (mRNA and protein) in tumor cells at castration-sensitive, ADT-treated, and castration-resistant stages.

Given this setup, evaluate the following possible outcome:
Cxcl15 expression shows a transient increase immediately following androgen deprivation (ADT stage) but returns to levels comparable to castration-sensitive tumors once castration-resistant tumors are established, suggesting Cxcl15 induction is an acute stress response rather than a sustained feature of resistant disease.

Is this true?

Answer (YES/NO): NO